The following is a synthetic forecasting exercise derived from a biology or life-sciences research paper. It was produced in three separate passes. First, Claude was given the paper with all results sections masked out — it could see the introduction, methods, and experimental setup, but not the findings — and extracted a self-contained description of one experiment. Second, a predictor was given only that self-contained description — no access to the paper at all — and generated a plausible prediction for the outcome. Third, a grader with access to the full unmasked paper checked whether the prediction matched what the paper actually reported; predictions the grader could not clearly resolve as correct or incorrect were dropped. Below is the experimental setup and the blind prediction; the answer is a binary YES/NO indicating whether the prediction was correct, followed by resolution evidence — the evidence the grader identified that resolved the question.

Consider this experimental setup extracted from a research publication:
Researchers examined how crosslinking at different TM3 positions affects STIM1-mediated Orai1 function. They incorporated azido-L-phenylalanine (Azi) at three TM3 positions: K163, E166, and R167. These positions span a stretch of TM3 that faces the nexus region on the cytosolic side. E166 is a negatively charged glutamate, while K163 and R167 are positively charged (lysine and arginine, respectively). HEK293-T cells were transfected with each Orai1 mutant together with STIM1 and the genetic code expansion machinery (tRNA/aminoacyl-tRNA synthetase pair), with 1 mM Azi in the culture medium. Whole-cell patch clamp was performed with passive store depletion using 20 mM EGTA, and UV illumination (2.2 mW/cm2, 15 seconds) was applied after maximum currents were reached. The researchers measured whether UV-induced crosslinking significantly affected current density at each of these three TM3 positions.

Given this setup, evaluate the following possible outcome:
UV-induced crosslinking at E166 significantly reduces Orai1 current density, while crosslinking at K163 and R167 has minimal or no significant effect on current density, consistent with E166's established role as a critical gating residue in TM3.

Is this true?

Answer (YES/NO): NO